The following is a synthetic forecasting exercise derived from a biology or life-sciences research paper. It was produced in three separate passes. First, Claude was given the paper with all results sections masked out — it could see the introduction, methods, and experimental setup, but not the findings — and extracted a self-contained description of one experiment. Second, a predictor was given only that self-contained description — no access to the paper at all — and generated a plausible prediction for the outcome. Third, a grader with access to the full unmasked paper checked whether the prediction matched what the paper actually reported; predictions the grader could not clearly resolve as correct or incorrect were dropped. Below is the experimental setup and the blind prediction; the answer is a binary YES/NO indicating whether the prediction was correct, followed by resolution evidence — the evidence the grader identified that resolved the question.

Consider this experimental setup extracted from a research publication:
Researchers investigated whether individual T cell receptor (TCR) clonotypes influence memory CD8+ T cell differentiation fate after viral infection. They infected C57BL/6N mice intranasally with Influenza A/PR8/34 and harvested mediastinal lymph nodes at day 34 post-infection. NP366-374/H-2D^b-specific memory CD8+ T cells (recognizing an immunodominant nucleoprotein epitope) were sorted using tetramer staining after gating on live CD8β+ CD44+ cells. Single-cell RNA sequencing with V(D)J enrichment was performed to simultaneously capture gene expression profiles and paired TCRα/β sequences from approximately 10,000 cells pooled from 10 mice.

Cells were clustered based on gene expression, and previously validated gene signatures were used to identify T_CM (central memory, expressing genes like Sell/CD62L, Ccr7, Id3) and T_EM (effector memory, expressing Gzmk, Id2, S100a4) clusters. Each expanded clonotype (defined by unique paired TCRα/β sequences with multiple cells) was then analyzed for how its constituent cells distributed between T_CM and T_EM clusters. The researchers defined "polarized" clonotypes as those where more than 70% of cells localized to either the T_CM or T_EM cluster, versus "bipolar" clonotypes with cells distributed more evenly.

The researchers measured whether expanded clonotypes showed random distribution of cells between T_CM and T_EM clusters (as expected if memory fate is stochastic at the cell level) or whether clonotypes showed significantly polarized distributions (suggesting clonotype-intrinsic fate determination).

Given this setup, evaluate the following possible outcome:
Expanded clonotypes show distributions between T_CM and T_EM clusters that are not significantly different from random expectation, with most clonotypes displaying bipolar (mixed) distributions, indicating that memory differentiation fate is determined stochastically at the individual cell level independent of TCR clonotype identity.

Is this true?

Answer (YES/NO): NO